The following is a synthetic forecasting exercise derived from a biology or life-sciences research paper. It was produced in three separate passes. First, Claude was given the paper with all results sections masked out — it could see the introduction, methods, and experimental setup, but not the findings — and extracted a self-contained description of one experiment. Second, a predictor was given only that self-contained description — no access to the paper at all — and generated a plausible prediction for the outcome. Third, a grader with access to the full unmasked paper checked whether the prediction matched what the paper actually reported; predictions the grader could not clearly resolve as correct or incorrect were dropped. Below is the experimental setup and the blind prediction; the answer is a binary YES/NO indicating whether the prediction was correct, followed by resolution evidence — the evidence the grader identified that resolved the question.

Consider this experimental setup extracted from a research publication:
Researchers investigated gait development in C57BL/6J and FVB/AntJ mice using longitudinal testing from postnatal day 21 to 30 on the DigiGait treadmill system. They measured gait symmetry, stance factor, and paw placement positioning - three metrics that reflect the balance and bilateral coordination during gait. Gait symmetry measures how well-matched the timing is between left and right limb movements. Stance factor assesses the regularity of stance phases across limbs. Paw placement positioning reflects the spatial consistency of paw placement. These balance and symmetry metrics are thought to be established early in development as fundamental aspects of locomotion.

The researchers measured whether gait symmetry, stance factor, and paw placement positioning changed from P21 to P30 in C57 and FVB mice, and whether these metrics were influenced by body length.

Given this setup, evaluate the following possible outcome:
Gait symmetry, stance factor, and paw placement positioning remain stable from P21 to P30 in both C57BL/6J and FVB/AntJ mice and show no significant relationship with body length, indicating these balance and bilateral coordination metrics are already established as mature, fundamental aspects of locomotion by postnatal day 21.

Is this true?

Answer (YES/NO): YES